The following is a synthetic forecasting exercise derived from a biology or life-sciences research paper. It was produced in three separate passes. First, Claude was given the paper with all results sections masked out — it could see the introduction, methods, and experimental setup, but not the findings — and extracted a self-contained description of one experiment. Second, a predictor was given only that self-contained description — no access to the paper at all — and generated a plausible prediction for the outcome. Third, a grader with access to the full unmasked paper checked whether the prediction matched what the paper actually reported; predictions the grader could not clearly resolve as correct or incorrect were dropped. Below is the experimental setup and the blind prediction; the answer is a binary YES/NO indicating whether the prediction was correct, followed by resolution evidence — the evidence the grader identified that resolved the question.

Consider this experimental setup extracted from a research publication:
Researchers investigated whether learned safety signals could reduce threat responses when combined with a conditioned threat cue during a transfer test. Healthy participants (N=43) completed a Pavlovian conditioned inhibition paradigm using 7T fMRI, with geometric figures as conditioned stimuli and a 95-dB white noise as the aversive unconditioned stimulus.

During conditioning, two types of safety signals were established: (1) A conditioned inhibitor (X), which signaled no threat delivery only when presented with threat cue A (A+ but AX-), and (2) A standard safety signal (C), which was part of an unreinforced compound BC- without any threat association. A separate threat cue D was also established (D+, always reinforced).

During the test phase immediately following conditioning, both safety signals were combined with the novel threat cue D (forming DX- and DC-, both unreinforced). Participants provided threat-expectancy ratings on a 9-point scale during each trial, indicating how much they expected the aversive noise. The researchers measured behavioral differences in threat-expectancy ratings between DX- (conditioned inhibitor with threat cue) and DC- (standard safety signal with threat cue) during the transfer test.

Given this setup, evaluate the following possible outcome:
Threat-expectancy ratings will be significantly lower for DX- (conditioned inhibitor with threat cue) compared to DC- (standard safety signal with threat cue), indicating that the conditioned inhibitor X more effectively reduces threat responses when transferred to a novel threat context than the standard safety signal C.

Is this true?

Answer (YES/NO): NO